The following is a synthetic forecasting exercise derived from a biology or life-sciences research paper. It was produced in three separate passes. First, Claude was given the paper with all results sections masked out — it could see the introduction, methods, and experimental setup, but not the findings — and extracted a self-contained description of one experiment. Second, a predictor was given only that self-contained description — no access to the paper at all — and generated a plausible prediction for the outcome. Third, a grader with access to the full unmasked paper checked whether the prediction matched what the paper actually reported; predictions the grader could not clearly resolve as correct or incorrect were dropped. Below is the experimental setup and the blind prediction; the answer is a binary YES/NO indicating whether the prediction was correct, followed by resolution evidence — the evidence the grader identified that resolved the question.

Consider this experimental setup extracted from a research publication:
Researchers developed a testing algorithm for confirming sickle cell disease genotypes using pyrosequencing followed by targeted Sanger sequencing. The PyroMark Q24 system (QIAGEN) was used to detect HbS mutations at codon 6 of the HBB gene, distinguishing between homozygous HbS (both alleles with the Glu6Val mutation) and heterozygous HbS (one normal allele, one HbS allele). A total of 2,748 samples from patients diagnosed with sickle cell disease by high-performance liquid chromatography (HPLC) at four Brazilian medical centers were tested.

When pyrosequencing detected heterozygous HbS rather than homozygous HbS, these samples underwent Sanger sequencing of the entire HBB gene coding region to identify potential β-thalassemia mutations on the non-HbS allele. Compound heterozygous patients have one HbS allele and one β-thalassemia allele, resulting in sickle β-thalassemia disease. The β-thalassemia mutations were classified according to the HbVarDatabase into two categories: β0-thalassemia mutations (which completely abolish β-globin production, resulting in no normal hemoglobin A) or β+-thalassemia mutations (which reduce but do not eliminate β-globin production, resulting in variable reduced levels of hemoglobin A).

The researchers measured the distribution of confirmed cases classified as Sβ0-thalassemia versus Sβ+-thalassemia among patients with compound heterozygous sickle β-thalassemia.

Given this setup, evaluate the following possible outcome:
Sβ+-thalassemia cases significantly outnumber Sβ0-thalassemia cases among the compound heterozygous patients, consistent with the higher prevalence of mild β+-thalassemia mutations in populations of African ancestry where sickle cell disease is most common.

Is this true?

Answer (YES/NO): NO